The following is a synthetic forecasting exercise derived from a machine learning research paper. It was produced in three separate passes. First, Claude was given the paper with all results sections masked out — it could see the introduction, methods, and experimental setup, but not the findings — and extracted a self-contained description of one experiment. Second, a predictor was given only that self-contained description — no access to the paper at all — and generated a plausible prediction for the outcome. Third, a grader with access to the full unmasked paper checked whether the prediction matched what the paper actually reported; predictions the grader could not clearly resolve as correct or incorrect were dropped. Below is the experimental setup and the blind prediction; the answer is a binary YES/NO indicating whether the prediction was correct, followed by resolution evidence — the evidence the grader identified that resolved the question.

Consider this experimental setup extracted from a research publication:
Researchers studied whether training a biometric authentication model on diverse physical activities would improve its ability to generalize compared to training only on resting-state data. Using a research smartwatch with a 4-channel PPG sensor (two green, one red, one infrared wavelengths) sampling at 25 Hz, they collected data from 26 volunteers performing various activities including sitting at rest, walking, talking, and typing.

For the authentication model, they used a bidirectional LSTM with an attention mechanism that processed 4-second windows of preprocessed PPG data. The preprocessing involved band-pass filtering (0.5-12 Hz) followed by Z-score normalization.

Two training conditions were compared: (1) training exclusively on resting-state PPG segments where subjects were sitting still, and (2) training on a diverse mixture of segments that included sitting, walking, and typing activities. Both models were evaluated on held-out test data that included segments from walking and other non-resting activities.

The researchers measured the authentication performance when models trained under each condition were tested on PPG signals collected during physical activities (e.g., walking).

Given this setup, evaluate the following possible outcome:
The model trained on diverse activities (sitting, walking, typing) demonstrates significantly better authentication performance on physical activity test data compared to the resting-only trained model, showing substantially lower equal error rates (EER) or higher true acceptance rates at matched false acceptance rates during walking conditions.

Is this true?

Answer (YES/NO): YES